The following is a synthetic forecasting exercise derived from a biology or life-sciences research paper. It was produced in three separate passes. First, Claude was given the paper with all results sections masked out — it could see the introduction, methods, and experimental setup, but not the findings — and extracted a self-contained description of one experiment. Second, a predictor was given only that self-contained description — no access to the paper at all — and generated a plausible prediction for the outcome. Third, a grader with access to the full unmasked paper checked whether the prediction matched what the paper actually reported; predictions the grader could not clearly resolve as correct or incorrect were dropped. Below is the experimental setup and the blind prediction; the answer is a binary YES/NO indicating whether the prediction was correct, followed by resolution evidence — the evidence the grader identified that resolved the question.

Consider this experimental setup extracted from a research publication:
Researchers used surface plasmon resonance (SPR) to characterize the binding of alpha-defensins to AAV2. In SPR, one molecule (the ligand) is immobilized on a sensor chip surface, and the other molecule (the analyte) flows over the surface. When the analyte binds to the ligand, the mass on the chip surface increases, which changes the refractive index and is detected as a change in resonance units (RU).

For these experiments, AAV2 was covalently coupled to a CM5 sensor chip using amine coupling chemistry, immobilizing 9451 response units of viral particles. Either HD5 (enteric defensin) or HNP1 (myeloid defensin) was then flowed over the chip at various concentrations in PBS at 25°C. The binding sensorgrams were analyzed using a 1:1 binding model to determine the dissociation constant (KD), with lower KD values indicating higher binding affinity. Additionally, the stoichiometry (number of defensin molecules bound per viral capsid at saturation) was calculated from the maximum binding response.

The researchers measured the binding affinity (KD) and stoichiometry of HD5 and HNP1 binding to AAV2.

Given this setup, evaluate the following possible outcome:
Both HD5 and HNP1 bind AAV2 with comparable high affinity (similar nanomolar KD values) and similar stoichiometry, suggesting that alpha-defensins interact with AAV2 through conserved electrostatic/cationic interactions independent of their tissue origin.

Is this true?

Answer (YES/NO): NO